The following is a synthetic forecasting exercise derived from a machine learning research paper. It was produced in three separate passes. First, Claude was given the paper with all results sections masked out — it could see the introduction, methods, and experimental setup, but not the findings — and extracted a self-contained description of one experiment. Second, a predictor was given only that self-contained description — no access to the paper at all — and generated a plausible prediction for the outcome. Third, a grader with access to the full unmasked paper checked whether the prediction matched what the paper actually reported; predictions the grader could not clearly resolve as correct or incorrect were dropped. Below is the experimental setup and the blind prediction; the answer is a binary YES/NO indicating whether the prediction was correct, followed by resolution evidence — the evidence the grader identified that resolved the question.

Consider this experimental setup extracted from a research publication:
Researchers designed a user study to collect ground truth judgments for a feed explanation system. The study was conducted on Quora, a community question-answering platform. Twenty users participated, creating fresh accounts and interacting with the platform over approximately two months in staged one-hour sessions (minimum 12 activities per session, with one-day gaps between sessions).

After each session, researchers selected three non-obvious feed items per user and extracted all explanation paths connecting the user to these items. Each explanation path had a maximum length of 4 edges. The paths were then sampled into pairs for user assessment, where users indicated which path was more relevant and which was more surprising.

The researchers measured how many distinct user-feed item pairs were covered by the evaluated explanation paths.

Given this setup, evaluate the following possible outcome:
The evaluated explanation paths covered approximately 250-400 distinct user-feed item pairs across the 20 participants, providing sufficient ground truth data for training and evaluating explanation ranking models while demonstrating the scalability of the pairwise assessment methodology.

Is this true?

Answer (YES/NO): NO